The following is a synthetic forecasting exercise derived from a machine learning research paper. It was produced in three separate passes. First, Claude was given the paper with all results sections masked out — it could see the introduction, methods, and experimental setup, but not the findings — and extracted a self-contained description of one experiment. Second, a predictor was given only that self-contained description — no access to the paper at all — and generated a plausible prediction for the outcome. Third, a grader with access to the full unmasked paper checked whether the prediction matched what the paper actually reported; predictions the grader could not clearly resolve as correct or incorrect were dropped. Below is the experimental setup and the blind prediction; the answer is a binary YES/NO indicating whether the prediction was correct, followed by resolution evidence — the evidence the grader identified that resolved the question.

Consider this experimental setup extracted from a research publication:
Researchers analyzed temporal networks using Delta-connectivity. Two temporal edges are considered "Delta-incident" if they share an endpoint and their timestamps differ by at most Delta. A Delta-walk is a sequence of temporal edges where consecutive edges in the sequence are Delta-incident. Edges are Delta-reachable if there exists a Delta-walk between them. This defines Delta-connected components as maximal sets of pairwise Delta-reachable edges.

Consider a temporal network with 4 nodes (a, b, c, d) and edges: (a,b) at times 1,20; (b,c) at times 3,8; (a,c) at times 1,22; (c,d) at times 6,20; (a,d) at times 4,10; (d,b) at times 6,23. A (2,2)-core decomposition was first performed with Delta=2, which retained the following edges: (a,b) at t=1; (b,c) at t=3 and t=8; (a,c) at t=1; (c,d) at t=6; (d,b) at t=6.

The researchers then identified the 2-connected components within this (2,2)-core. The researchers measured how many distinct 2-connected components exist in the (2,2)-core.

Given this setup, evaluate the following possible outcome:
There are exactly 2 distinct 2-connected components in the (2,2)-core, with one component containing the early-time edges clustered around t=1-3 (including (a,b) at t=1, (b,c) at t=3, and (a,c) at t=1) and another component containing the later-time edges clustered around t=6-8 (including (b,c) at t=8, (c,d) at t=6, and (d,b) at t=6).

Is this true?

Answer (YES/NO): YES